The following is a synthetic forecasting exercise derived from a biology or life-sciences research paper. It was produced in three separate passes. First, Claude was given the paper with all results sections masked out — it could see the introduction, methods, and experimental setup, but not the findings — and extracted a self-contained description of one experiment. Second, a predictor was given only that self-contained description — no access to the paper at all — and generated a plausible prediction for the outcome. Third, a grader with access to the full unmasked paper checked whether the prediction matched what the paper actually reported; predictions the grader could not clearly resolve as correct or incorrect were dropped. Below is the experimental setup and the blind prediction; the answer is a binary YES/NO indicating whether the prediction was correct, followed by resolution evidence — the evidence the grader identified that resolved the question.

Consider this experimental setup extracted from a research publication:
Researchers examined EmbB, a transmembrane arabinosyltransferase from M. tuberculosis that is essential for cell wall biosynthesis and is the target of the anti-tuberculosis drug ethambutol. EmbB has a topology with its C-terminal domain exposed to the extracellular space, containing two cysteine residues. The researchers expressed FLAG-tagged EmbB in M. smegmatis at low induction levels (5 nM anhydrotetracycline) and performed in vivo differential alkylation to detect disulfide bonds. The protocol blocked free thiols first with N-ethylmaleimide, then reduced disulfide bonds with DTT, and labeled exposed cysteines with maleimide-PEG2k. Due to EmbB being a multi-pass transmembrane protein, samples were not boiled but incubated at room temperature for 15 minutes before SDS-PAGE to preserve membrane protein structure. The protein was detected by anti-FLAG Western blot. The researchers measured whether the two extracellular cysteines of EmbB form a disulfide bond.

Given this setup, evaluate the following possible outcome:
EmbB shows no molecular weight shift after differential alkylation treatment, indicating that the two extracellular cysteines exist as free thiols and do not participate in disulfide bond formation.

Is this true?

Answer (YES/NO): NO